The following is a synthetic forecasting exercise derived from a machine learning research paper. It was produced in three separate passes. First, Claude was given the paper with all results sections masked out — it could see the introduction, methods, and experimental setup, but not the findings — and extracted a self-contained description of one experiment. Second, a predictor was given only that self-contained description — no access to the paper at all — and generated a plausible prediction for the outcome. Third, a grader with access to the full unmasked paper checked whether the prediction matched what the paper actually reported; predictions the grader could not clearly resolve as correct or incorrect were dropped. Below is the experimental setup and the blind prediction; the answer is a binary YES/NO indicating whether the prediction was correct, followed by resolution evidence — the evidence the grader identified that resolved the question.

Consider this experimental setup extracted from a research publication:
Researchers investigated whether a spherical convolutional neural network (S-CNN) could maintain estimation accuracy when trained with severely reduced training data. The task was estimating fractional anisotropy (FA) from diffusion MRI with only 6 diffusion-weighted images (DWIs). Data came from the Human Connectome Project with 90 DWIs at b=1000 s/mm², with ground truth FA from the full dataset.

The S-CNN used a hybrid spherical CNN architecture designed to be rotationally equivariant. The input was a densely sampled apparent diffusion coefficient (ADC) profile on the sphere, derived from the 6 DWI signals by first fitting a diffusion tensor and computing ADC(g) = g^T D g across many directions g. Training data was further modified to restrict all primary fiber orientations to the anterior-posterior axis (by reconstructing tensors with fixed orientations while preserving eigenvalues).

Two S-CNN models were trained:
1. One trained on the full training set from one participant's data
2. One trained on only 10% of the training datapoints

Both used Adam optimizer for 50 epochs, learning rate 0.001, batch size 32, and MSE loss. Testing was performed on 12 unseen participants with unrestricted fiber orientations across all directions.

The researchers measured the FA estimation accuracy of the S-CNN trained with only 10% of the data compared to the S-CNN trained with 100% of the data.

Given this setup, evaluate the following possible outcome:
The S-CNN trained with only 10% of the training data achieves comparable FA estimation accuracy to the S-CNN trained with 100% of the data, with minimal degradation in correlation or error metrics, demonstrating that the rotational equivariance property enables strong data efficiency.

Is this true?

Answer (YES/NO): YES